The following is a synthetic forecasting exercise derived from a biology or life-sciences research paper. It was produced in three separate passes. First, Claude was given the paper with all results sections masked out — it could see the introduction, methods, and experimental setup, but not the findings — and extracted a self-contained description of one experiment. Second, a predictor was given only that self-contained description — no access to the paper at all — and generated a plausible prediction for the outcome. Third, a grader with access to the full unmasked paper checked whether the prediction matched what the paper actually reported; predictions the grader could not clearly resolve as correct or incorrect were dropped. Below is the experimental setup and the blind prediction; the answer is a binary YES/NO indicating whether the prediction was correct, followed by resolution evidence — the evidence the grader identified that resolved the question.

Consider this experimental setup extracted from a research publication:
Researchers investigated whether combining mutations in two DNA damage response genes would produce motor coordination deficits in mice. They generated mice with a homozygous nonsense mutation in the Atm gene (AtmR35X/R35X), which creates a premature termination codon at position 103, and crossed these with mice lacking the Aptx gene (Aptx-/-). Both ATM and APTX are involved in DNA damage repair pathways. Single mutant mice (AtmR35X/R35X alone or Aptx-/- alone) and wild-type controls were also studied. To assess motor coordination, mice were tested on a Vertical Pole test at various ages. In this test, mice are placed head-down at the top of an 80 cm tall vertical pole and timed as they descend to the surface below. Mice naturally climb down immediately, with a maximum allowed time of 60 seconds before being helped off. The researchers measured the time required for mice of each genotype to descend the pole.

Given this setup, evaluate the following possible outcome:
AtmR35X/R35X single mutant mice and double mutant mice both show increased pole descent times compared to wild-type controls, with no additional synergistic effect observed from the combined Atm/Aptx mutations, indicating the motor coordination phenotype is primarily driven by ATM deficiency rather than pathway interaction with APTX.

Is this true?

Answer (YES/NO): NO